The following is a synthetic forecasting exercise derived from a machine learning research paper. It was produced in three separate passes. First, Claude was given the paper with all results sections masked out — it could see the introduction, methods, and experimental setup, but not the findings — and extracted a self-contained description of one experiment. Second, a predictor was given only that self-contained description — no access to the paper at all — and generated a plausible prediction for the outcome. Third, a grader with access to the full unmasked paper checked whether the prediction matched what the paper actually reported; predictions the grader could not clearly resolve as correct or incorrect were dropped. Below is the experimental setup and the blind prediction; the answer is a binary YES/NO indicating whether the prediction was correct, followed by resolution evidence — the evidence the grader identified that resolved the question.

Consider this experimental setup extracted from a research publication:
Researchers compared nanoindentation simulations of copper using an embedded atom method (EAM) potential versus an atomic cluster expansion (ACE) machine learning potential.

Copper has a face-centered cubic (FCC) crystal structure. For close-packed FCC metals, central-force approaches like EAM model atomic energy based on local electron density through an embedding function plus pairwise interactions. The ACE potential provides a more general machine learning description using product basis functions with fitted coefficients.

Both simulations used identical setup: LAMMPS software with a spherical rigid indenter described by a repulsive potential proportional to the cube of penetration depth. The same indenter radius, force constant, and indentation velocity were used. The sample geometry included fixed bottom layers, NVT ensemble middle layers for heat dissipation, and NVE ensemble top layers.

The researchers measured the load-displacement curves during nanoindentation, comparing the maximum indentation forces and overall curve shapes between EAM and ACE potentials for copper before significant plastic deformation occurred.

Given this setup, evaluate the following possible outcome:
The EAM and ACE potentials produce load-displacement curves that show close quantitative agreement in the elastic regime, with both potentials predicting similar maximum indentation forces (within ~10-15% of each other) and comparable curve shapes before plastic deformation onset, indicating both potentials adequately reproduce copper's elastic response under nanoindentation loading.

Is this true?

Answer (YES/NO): YES